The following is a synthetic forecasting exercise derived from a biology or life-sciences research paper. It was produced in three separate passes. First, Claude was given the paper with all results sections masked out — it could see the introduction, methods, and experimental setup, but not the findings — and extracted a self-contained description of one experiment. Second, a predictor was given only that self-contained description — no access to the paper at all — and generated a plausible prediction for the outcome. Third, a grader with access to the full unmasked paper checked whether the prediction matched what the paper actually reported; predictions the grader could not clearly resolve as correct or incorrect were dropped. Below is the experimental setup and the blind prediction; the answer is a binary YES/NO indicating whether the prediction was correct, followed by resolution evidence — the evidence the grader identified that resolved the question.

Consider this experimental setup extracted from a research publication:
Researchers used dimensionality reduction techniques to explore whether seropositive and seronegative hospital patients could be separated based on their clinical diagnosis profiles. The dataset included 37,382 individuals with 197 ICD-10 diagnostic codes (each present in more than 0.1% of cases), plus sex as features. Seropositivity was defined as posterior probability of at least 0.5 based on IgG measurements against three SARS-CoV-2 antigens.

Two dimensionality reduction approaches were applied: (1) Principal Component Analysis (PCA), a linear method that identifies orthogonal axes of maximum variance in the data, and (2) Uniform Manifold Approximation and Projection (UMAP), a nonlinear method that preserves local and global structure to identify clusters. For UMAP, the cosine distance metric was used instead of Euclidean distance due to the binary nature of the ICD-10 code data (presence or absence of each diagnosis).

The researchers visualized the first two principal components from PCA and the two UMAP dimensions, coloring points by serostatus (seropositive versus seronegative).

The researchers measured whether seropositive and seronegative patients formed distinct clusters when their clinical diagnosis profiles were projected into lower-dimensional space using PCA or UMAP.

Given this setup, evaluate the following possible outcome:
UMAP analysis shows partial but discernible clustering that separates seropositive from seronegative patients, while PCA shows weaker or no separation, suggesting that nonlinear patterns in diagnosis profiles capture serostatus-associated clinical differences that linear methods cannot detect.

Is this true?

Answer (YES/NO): NO